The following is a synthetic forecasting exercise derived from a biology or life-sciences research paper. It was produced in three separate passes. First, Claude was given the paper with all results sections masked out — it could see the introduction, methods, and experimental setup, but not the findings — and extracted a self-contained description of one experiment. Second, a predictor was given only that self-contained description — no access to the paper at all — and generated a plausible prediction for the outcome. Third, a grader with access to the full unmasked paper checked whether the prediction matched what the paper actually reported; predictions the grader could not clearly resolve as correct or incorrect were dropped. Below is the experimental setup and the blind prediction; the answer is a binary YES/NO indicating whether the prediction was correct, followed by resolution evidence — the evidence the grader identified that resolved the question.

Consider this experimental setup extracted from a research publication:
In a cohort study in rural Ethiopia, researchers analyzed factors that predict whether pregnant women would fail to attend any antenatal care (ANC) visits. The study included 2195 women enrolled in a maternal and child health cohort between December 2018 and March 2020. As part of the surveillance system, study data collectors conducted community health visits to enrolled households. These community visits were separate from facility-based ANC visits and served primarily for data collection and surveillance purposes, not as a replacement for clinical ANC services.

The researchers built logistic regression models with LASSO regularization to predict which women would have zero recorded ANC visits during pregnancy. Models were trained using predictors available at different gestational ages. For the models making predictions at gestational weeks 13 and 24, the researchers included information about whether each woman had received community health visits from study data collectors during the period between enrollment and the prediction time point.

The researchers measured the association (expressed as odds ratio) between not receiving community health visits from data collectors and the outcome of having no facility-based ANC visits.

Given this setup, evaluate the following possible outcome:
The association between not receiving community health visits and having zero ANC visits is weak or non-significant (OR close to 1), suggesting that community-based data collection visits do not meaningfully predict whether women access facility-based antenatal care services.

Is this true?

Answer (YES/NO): NO